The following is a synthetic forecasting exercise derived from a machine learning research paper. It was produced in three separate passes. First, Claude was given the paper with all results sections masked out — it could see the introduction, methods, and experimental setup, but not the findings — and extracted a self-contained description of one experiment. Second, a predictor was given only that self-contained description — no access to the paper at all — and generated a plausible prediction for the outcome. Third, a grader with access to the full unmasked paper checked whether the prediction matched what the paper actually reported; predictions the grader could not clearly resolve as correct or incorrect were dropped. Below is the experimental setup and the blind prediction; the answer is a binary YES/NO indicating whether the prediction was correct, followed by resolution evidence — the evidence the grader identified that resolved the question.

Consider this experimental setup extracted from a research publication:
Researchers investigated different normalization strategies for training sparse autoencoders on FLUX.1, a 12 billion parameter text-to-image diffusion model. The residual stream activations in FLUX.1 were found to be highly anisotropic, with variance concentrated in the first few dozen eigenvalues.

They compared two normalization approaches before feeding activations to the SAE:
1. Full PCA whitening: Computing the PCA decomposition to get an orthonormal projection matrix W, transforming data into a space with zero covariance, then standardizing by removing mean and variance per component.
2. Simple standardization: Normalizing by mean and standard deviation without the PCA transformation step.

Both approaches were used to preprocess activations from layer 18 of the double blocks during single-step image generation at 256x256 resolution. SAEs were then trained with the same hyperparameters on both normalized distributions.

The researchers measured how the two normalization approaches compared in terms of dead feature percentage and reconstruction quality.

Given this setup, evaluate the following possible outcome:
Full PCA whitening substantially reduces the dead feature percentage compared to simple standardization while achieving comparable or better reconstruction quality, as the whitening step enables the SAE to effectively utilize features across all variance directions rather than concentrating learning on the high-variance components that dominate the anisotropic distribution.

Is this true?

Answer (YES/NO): NO